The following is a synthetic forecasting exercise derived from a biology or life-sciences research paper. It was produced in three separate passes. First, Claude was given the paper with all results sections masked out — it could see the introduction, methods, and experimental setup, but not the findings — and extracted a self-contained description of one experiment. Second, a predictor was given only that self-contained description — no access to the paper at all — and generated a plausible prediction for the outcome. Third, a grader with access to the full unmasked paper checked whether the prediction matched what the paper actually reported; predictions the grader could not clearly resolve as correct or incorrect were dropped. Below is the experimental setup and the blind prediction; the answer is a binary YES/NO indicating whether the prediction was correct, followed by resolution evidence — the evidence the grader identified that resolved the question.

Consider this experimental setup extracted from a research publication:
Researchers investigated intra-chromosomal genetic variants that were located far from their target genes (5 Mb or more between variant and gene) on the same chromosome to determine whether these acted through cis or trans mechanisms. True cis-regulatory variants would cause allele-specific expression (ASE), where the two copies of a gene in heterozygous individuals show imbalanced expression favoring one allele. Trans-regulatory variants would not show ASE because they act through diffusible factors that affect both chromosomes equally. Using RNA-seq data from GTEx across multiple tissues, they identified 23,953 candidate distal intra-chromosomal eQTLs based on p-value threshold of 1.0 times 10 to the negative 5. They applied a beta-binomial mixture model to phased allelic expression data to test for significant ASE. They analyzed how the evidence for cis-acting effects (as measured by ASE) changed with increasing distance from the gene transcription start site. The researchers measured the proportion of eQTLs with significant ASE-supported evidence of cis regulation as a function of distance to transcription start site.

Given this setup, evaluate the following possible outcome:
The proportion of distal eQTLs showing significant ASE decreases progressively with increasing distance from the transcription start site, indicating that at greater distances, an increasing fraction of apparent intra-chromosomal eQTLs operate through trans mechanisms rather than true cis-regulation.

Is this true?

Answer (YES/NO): YES